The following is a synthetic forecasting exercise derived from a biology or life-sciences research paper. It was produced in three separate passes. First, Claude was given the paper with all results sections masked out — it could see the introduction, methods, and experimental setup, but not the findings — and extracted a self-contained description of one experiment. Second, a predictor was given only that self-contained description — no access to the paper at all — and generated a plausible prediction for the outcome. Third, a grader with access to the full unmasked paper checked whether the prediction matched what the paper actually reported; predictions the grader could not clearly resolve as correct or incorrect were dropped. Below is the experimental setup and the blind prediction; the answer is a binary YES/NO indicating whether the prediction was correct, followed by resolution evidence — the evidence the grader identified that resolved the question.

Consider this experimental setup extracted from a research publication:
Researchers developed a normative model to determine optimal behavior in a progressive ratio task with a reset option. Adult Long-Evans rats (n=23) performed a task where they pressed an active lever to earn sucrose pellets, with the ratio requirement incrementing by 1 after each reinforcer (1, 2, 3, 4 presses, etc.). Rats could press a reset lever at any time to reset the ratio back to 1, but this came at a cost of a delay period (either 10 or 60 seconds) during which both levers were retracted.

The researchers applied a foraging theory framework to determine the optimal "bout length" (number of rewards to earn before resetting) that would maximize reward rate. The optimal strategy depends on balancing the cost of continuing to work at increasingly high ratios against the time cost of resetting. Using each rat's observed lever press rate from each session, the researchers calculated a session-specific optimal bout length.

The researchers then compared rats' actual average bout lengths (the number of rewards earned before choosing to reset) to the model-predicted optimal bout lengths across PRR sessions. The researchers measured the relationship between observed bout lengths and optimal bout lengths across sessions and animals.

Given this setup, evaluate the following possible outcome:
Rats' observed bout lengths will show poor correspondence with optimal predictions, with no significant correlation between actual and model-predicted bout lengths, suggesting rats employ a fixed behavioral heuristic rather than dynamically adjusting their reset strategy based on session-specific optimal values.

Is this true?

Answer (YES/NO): NO